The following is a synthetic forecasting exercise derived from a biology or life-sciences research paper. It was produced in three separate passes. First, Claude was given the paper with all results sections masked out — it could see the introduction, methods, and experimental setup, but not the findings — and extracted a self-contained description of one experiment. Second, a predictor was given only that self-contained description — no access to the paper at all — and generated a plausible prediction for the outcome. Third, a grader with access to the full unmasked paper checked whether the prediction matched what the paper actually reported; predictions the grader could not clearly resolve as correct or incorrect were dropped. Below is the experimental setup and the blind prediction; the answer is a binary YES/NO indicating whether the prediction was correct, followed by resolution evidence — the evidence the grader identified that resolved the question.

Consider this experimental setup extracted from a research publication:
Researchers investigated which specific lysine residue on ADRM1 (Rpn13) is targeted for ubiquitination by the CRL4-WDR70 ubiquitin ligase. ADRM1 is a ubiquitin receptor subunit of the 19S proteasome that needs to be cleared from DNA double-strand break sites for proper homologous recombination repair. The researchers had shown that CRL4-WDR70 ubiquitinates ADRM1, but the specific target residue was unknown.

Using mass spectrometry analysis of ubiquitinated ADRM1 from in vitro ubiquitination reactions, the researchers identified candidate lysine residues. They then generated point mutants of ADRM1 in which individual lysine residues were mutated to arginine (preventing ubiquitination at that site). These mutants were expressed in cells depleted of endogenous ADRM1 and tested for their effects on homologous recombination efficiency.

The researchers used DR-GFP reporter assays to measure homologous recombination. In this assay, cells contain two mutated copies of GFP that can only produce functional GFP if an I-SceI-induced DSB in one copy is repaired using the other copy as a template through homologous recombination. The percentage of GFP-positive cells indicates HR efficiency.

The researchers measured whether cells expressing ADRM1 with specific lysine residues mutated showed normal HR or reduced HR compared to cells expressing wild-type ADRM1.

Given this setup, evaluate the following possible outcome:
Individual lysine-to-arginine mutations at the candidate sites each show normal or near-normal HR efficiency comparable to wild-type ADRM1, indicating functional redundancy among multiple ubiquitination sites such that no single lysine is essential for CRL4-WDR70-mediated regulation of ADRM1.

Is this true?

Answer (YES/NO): NO